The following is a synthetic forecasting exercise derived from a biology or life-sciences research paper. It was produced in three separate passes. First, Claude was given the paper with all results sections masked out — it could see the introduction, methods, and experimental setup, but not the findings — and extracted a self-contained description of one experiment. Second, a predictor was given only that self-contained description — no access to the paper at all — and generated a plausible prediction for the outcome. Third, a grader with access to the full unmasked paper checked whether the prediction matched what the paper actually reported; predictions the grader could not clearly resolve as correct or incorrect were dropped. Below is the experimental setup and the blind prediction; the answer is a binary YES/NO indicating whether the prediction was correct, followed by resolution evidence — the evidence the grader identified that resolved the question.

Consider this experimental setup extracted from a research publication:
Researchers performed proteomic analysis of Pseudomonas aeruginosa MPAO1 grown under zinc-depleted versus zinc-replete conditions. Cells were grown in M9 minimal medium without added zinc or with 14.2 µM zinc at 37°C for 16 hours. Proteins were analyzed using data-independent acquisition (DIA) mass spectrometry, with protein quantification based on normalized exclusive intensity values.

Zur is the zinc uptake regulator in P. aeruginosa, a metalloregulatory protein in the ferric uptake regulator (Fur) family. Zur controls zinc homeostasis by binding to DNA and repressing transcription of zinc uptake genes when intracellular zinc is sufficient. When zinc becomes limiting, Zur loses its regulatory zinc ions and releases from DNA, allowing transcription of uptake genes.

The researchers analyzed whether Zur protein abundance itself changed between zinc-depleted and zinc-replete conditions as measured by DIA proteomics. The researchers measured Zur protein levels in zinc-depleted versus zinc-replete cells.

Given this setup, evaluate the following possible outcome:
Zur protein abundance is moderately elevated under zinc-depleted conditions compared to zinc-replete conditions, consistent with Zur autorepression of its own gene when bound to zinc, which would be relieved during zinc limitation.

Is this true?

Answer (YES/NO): NO